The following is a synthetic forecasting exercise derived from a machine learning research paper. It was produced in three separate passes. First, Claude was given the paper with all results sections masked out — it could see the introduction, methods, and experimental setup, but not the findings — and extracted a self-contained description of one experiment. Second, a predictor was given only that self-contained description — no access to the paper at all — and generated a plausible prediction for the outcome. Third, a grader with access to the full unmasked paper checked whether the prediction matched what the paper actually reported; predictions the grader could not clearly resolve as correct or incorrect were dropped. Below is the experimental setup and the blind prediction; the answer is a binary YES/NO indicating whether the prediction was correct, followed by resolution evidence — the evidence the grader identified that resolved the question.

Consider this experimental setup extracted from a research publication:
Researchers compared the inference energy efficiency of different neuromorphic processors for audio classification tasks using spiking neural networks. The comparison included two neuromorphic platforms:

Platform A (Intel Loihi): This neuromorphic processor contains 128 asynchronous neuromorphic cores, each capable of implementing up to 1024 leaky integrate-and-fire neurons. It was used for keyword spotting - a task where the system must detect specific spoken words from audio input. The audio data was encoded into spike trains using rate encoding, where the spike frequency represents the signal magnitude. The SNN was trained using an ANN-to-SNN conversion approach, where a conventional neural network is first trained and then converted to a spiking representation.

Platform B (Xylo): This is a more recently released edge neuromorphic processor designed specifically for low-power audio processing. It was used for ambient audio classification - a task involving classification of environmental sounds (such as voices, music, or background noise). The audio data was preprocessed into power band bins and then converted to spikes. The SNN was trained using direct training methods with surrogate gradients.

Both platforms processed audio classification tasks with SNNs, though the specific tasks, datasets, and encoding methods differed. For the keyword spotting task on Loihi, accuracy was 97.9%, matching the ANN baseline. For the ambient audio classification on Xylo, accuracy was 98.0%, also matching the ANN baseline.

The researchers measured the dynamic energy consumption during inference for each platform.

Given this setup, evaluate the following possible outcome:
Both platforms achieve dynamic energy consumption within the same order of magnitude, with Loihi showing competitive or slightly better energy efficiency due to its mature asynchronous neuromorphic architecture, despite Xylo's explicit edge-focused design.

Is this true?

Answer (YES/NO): NO